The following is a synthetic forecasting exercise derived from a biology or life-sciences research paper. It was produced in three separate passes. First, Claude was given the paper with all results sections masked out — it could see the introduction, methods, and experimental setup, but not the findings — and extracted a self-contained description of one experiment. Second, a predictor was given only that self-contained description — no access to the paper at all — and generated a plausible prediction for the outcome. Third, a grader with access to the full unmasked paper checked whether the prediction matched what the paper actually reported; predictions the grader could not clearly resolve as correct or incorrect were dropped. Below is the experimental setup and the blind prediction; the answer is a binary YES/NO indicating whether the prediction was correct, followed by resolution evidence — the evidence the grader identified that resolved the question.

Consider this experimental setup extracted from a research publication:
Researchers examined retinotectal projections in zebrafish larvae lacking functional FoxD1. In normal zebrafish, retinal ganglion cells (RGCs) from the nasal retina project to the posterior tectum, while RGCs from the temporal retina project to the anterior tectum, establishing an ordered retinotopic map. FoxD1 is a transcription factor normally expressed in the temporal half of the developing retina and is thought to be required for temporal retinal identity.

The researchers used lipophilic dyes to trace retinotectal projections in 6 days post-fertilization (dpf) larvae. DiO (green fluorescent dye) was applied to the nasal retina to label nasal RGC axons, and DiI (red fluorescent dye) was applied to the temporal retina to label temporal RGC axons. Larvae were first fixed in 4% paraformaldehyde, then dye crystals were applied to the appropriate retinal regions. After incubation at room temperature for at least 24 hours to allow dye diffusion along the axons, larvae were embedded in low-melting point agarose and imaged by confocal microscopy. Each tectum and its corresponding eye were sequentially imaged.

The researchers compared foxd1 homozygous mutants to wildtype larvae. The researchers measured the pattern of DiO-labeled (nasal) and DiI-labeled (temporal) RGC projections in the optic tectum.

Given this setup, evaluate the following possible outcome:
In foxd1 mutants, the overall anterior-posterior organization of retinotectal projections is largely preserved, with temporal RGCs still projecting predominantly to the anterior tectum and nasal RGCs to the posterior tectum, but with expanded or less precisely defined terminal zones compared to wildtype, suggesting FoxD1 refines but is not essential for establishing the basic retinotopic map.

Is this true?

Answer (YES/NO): NO